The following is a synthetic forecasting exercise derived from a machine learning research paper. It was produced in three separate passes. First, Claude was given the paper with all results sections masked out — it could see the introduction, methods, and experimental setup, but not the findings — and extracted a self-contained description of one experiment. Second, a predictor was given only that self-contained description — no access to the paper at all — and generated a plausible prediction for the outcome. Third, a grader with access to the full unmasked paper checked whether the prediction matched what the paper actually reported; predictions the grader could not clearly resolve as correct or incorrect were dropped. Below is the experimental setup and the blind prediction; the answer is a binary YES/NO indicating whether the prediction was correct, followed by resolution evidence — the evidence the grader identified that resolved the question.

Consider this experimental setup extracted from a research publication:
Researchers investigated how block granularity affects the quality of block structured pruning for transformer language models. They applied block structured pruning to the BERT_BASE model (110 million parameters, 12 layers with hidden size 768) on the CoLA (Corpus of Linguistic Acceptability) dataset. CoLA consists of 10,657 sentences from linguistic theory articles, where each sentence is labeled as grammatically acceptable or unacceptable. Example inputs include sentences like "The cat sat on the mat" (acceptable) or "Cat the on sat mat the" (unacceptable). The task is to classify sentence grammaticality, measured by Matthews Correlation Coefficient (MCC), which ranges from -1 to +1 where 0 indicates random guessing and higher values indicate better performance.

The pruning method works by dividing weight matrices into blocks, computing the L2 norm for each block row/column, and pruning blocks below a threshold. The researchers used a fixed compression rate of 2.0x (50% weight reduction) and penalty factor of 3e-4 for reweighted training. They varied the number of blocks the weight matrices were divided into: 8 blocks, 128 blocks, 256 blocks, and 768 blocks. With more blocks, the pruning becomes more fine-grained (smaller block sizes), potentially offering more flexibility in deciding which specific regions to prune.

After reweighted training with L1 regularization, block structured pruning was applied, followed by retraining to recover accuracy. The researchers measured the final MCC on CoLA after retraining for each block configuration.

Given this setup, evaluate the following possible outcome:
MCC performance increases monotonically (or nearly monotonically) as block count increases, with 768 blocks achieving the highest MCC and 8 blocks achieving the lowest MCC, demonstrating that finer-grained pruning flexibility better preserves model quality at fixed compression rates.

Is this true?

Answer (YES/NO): NO